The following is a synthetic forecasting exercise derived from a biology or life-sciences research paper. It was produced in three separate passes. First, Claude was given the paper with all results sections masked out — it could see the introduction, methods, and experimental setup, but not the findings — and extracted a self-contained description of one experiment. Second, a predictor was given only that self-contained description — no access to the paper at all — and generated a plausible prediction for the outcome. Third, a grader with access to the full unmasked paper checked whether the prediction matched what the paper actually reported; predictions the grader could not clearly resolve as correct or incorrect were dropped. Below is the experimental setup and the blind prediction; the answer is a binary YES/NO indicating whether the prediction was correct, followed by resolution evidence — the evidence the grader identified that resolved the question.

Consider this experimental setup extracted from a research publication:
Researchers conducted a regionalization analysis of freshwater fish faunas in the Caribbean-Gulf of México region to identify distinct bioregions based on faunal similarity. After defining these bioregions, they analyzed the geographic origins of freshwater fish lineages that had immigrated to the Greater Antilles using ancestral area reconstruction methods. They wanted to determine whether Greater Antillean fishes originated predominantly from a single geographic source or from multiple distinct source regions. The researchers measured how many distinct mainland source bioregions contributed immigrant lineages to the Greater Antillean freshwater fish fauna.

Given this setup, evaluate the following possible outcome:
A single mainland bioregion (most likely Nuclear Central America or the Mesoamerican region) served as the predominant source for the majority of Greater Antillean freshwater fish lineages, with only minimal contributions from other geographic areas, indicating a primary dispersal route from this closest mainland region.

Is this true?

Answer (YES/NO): NO